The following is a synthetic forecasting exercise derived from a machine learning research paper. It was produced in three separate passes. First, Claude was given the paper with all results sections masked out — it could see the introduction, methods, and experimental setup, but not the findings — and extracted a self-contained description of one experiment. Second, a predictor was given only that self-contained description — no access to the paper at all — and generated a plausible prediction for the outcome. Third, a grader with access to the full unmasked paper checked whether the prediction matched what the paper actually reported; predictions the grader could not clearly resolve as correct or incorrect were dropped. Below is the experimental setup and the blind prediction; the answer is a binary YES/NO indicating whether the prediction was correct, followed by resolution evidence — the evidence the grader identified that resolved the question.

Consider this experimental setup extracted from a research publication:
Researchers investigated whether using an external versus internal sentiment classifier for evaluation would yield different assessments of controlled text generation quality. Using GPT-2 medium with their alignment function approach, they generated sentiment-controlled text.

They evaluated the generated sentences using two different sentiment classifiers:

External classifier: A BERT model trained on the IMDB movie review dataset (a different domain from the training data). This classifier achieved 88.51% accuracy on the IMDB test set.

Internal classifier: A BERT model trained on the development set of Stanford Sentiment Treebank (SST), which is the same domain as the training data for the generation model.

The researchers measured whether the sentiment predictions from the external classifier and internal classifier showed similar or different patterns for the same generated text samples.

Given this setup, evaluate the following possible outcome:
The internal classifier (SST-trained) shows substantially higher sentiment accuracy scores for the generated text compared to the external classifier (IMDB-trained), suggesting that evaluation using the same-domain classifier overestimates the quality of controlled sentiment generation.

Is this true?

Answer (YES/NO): NO